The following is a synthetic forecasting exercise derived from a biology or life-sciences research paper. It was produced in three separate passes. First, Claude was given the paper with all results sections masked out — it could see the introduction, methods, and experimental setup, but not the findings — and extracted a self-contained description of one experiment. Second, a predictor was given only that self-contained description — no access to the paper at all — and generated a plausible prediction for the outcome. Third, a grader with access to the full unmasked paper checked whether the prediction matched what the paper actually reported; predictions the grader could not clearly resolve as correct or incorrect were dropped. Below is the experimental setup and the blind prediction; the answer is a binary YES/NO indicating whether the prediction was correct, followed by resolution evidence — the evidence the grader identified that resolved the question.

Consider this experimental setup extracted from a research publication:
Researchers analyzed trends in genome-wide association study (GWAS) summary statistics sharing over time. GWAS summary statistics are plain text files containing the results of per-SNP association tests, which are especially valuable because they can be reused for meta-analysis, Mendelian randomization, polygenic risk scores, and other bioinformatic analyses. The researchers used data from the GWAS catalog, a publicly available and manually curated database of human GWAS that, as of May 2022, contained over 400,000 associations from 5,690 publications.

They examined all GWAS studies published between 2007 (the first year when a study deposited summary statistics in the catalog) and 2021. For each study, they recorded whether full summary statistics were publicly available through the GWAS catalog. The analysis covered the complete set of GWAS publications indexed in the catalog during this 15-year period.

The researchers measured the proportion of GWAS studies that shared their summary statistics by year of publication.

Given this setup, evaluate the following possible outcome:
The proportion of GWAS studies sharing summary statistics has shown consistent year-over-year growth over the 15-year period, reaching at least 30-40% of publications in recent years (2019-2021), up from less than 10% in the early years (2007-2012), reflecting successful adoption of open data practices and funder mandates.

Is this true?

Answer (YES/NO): NO